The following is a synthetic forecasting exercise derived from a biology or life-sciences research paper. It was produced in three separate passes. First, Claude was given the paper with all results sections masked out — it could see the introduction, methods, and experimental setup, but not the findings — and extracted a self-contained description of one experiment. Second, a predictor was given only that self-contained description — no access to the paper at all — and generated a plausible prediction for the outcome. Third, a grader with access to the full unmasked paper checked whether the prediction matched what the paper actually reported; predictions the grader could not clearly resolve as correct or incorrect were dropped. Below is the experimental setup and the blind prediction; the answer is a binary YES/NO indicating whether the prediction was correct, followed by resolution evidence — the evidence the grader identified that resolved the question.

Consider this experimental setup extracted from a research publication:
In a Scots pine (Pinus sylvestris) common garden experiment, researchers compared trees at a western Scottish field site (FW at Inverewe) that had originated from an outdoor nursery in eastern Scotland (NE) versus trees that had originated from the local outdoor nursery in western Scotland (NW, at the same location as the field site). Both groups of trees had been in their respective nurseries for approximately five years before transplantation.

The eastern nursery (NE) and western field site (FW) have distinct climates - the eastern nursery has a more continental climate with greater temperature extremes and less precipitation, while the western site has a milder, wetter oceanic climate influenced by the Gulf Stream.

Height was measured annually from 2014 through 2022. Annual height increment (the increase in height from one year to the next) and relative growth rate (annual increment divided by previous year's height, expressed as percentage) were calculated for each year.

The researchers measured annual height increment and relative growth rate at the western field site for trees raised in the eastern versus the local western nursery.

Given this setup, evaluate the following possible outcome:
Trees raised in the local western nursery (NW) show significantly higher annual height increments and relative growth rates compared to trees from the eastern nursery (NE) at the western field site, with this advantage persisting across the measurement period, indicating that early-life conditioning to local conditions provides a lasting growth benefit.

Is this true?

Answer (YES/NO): YES